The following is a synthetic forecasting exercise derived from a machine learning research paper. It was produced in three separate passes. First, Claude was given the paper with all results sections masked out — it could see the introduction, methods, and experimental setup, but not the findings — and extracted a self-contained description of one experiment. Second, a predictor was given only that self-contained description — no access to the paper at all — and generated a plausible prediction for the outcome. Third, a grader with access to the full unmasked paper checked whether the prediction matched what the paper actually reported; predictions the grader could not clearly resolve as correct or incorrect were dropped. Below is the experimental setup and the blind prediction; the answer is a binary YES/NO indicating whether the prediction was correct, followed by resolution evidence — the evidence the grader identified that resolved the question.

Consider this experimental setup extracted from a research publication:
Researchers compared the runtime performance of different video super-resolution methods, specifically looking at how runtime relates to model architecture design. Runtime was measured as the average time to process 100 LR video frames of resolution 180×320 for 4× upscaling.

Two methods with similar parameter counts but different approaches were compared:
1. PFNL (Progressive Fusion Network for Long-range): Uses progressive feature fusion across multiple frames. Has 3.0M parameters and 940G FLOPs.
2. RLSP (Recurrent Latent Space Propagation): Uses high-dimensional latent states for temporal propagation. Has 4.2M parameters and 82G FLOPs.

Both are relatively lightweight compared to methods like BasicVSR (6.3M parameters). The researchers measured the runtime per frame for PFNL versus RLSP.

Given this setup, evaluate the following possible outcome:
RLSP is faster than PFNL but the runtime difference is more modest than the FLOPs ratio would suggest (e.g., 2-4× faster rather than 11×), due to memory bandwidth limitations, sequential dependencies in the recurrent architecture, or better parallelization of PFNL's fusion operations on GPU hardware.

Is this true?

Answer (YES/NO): NO